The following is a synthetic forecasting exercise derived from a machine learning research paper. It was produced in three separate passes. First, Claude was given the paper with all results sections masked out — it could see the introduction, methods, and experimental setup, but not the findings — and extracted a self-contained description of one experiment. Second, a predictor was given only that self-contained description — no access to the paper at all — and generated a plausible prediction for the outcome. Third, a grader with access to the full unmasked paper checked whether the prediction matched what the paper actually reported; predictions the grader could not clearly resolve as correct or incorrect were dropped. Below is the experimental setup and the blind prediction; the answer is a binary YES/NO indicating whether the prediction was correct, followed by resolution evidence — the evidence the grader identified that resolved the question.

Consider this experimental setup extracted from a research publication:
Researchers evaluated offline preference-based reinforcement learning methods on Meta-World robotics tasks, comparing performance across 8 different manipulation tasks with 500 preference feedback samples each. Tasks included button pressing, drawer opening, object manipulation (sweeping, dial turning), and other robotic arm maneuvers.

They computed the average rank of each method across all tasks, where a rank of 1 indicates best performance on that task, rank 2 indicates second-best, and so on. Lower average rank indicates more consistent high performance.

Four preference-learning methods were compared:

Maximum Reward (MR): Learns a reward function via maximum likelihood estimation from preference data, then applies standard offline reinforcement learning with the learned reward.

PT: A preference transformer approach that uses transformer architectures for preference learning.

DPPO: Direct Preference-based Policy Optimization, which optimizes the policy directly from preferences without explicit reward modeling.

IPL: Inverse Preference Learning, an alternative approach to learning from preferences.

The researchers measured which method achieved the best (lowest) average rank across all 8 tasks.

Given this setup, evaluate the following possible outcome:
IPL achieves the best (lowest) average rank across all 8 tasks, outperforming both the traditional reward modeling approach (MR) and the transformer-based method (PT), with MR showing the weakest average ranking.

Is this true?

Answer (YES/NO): NO